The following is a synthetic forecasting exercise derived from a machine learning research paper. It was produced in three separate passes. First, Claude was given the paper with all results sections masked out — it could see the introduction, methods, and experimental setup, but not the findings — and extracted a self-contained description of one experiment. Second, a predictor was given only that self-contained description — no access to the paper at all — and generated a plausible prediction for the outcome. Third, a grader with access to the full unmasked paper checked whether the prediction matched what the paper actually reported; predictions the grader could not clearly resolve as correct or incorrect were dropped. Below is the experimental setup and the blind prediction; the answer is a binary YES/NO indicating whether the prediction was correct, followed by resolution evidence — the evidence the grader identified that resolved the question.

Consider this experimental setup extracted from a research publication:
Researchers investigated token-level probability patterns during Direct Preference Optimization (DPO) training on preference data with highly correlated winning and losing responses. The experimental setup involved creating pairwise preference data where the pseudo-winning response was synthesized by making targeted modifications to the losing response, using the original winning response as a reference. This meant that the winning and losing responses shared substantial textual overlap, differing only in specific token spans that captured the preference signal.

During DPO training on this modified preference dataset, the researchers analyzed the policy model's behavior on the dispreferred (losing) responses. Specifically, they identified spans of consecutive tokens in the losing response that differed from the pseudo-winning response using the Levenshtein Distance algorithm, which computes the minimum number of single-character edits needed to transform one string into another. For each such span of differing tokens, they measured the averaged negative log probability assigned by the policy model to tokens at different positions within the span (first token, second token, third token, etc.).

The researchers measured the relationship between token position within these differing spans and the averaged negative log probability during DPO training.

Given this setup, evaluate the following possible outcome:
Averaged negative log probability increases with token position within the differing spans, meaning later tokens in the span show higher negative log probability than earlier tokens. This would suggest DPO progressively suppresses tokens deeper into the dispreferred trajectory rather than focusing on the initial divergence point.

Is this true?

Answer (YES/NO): NO